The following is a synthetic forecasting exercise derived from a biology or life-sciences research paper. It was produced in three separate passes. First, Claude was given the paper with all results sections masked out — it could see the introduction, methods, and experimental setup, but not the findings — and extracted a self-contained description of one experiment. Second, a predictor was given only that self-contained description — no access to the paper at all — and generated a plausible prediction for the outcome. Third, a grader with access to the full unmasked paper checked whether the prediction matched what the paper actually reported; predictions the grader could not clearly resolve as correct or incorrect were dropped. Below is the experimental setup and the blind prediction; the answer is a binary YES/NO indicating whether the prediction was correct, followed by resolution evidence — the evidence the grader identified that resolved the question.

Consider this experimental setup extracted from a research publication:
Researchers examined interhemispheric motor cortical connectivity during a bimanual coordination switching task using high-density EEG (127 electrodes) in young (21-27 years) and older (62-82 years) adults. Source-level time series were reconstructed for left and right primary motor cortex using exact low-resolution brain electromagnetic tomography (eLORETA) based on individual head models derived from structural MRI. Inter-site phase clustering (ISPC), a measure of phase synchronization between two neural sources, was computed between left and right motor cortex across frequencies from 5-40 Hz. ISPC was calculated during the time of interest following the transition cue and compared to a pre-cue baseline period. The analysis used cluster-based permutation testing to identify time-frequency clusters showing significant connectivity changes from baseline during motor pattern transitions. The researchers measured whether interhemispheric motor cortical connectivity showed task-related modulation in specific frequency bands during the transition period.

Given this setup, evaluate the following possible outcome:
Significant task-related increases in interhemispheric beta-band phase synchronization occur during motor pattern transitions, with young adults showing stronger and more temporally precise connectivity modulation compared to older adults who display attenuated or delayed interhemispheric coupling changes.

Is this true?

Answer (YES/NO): NO